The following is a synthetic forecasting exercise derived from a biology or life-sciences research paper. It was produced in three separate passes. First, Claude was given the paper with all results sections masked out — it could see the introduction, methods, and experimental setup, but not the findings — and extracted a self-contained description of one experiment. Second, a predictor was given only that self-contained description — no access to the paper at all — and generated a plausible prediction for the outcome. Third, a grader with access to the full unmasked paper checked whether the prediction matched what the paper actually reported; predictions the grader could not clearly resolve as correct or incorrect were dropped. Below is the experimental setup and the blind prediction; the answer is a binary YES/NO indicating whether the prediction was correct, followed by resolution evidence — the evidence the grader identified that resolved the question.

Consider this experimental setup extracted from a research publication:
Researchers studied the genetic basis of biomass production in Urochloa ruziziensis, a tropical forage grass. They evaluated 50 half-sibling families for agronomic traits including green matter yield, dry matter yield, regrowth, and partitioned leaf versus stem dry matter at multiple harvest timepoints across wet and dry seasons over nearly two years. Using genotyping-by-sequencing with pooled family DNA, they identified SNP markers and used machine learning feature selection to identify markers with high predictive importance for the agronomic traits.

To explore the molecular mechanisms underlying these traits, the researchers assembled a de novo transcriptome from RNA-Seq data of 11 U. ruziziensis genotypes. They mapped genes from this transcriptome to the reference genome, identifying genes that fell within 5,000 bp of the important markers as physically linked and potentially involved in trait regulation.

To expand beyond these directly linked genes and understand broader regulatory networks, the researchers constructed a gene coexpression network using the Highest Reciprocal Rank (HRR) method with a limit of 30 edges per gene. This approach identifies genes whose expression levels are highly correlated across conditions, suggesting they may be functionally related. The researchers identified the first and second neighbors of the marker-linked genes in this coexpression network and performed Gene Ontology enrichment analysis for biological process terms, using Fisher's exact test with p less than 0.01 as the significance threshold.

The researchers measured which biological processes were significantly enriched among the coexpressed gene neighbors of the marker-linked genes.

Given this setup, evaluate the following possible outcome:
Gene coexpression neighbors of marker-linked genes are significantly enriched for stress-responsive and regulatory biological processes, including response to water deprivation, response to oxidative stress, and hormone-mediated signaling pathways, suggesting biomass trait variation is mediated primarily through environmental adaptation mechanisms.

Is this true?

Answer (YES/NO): NO